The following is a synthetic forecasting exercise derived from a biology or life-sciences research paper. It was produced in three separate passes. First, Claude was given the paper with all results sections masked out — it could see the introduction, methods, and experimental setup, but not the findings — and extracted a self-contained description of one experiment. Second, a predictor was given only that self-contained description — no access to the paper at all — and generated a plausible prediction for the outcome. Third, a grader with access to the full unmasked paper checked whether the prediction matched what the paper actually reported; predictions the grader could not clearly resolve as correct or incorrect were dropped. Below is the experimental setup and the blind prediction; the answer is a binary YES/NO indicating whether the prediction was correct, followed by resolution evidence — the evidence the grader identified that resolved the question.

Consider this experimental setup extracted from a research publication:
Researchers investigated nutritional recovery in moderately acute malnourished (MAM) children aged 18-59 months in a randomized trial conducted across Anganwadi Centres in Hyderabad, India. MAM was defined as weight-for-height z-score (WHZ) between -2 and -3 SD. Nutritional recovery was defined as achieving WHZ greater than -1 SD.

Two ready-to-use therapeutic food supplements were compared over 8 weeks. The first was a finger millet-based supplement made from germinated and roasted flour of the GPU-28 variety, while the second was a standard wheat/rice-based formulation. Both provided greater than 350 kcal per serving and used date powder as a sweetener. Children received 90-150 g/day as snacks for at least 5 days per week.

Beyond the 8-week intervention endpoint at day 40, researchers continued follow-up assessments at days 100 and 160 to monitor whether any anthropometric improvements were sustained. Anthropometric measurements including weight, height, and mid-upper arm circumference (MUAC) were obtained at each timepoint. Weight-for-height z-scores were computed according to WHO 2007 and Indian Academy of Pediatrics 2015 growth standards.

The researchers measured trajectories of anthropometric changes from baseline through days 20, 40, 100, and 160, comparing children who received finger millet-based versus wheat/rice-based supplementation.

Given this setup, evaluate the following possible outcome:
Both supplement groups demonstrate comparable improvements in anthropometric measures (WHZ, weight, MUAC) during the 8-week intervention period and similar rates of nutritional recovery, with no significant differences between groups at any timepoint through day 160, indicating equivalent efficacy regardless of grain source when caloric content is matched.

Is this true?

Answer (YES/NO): NO